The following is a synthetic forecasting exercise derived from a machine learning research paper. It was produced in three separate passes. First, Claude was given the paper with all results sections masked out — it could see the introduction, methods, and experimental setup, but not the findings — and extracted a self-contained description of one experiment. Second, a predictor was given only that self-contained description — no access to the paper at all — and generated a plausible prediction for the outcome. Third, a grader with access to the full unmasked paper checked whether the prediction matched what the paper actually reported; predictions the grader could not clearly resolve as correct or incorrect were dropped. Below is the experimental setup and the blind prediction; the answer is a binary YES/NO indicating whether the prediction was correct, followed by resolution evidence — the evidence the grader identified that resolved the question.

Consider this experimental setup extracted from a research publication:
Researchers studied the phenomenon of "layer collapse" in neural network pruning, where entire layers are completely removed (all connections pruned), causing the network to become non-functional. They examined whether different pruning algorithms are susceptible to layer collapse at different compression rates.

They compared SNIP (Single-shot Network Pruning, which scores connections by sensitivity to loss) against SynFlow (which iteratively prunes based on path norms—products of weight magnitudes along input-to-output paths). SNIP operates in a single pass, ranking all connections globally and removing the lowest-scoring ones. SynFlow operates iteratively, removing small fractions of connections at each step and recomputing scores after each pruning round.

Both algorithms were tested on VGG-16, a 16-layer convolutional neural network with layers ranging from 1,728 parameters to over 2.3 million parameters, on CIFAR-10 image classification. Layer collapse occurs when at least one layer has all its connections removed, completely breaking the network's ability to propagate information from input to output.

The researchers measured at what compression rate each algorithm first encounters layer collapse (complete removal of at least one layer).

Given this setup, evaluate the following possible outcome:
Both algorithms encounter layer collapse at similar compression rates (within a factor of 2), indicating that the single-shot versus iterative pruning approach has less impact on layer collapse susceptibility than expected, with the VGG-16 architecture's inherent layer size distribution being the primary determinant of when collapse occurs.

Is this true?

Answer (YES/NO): NO